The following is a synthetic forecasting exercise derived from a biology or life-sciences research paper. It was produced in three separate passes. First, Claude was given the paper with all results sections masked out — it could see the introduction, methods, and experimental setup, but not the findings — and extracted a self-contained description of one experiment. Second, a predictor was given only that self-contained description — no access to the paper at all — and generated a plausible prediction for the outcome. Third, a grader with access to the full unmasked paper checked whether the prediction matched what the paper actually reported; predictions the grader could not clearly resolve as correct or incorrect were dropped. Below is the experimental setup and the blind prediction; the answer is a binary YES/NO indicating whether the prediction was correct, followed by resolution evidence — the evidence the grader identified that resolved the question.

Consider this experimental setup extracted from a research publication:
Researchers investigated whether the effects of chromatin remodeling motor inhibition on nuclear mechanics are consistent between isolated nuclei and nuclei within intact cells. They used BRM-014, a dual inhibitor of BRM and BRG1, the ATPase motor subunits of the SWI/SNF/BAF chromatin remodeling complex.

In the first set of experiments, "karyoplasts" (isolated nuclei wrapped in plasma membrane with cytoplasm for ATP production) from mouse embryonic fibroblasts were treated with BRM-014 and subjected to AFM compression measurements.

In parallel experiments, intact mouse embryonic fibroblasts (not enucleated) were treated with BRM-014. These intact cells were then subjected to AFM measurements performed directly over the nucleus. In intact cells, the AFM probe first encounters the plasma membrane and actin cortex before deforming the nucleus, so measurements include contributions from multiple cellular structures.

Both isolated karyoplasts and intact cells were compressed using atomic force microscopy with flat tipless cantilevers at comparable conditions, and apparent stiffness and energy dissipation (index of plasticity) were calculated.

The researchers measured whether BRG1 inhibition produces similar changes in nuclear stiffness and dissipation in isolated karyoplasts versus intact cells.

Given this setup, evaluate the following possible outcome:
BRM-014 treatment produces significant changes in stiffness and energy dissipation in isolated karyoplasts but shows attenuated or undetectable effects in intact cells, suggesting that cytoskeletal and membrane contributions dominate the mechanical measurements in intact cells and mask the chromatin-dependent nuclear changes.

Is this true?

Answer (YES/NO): NO